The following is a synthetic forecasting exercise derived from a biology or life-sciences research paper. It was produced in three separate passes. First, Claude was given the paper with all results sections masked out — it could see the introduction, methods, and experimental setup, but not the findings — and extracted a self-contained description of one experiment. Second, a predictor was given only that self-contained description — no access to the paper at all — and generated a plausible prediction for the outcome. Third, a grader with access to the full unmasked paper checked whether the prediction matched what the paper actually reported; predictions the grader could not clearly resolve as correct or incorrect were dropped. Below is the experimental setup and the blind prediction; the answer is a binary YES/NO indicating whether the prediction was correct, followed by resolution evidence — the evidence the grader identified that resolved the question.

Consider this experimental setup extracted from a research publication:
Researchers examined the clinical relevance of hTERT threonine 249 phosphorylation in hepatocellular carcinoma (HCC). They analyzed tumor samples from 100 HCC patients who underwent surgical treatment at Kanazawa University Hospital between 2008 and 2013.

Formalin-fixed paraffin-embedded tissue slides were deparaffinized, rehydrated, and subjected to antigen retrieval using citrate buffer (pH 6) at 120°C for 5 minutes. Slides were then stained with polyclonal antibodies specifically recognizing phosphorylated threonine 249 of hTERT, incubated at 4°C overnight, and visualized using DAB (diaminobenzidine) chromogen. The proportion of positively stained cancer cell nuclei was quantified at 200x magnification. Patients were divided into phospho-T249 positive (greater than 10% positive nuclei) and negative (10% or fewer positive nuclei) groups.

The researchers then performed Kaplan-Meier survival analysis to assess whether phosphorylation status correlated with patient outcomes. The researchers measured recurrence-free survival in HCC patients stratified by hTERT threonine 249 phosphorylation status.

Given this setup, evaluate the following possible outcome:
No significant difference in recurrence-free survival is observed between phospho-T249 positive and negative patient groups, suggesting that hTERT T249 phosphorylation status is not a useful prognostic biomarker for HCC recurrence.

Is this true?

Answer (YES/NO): NO